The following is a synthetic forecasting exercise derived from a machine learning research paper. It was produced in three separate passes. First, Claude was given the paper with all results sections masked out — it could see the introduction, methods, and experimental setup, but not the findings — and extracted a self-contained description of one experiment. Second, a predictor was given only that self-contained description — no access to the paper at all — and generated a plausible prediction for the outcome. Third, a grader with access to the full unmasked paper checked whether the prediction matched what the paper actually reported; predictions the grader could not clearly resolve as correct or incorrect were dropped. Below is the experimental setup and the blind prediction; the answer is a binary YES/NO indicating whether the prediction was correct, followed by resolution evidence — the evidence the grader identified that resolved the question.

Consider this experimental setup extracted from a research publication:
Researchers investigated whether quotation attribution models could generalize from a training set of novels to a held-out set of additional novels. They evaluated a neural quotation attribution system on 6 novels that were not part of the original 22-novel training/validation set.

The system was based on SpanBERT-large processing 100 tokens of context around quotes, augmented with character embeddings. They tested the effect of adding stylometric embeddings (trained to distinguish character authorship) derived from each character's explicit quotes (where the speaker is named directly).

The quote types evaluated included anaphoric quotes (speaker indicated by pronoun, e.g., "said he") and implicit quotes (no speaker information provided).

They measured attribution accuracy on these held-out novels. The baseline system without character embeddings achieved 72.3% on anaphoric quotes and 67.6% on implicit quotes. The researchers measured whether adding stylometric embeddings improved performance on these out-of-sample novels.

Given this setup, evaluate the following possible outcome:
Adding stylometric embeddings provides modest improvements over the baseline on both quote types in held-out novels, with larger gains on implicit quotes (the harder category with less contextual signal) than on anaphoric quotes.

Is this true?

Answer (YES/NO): YES